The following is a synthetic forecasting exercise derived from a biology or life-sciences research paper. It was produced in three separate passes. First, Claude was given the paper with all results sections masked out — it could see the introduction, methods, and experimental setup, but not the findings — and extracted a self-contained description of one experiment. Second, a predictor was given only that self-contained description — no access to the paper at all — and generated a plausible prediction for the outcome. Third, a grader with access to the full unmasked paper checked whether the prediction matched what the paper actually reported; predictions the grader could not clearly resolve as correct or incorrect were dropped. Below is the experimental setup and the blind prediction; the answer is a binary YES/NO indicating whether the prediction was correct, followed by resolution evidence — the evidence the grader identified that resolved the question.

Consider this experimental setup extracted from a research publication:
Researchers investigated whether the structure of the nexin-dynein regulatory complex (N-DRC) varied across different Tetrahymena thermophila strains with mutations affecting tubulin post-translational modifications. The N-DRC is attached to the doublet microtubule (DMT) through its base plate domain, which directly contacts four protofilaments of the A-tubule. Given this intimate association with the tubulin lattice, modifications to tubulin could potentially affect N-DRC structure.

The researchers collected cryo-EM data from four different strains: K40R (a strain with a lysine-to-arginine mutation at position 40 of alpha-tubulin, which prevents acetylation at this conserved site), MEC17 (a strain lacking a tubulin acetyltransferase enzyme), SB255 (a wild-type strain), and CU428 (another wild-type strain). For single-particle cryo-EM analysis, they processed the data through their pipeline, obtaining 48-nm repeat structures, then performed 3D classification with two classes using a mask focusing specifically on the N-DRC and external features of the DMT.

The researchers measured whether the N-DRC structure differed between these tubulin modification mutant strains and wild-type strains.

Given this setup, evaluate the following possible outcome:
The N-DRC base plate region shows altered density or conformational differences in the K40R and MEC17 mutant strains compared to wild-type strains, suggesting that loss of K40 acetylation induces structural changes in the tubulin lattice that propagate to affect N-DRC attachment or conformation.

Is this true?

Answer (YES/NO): NO